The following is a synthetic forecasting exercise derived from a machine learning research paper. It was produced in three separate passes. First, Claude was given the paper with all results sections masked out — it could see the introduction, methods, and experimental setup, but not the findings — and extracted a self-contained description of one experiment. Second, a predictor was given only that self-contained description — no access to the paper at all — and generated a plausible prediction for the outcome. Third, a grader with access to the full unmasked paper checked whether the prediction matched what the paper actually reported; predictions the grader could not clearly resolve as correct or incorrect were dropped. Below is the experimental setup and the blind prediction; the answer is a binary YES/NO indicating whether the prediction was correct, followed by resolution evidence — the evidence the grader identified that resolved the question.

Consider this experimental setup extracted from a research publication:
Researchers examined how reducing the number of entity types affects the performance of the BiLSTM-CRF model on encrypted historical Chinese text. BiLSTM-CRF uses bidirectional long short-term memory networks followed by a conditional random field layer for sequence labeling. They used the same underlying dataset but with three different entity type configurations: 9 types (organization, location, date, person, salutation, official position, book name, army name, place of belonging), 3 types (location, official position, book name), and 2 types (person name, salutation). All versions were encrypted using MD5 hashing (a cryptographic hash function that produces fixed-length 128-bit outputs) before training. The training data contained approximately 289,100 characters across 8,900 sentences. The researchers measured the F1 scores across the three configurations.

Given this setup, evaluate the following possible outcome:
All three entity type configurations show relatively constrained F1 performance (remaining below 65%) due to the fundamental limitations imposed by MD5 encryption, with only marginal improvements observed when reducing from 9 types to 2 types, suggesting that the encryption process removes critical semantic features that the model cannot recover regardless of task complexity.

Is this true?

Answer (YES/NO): NO